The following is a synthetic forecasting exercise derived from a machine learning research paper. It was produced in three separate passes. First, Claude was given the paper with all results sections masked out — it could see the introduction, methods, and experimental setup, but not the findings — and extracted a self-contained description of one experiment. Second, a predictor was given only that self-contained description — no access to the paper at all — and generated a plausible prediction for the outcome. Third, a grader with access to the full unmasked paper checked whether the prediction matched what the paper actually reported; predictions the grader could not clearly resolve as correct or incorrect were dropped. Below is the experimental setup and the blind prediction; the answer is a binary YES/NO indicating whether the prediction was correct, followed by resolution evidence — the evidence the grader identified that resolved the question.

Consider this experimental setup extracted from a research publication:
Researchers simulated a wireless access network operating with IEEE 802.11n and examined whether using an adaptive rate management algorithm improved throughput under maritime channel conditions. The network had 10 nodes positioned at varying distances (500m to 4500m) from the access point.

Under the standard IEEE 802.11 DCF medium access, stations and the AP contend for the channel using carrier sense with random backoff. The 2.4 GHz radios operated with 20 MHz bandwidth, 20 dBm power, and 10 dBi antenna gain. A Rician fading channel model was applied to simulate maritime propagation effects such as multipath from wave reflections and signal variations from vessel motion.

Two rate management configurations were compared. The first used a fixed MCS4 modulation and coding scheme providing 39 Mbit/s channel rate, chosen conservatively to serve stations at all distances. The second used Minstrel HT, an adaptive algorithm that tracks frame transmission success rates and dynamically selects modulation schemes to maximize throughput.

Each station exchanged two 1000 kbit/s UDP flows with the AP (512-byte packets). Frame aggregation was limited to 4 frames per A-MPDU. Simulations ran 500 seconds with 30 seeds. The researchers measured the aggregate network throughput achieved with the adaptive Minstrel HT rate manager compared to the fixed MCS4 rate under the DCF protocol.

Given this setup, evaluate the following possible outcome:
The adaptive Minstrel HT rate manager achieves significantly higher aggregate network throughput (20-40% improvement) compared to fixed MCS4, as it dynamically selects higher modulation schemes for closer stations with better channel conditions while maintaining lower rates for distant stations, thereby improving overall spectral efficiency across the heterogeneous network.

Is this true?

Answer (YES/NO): NO